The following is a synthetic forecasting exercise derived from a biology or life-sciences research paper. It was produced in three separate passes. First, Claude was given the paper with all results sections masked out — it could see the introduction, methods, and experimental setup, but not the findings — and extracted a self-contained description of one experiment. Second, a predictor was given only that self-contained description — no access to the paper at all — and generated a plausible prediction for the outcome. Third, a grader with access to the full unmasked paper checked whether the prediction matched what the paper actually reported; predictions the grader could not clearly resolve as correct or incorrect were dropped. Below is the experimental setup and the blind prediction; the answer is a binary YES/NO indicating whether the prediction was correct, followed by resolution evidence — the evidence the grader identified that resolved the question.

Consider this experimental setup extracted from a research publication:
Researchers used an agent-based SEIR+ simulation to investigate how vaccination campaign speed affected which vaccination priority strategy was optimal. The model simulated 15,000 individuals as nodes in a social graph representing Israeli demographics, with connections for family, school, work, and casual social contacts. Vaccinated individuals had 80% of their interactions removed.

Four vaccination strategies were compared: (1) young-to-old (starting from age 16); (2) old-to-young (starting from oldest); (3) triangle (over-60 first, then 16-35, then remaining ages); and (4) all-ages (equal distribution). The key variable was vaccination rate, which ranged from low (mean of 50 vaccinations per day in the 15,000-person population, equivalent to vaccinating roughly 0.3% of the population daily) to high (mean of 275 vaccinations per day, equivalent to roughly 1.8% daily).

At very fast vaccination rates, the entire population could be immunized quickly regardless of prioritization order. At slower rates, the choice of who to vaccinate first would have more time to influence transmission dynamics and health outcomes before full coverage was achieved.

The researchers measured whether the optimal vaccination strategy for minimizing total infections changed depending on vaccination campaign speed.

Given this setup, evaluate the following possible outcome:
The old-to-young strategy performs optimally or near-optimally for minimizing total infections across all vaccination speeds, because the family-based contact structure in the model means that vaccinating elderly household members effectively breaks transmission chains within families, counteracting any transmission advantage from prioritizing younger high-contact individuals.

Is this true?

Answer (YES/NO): NO